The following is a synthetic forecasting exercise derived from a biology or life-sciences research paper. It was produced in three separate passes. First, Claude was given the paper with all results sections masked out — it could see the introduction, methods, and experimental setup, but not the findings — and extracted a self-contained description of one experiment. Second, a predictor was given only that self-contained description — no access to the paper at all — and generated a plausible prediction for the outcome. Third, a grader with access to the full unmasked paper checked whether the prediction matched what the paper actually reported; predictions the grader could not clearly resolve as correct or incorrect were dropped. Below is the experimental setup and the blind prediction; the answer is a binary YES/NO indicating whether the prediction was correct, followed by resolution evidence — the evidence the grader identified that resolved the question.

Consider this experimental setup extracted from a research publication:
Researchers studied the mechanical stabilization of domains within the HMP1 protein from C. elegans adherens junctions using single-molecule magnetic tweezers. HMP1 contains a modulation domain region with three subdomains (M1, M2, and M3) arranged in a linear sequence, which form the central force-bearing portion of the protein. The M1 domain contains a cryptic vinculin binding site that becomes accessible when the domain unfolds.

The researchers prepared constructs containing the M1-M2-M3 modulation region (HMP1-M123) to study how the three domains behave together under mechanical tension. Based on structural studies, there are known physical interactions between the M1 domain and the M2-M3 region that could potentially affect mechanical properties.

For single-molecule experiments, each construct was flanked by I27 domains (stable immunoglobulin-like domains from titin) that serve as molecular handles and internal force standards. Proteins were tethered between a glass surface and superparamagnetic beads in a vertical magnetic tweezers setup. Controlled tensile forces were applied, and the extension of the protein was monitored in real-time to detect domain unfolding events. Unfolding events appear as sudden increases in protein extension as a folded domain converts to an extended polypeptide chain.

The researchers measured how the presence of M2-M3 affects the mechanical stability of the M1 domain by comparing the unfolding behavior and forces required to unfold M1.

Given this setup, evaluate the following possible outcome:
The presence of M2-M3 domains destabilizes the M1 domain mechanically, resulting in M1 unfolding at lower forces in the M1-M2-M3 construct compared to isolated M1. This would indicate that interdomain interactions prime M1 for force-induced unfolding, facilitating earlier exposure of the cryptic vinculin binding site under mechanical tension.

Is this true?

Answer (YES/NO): NO